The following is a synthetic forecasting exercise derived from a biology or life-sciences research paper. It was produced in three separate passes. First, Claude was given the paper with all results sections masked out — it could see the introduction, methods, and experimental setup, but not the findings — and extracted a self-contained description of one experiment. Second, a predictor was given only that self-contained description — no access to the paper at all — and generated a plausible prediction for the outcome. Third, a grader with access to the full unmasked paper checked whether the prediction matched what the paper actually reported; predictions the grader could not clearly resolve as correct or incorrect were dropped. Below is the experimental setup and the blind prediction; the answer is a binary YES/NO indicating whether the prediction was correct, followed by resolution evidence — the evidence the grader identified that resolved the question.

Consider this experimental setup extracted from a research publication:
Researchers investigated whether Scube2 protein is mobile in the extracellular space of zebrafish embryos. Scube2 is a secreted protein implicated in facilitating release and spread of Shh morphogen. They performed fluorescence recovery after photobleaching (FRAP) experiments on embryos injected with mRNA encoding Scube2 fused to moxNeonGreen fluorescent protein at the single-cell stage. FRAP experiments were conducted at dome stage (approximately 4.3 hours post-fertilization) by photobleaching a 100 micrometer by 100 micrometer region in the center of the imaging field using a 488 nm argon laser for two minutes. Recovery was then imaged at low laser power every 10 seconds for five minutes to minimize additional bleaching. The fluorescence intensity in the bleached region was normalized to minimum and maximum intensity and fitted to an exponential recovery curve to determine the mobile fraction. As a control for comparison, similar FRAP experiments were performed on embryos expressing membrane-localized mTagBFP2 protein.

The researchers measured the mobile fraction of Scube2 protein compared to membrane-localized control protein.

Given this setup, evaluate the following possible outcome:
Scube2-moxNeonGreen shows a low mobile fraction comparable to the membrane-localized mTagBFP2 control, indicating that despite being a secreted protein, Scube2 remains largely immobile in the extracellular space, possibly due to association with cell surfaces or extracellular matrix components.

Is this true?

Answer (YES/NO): NO